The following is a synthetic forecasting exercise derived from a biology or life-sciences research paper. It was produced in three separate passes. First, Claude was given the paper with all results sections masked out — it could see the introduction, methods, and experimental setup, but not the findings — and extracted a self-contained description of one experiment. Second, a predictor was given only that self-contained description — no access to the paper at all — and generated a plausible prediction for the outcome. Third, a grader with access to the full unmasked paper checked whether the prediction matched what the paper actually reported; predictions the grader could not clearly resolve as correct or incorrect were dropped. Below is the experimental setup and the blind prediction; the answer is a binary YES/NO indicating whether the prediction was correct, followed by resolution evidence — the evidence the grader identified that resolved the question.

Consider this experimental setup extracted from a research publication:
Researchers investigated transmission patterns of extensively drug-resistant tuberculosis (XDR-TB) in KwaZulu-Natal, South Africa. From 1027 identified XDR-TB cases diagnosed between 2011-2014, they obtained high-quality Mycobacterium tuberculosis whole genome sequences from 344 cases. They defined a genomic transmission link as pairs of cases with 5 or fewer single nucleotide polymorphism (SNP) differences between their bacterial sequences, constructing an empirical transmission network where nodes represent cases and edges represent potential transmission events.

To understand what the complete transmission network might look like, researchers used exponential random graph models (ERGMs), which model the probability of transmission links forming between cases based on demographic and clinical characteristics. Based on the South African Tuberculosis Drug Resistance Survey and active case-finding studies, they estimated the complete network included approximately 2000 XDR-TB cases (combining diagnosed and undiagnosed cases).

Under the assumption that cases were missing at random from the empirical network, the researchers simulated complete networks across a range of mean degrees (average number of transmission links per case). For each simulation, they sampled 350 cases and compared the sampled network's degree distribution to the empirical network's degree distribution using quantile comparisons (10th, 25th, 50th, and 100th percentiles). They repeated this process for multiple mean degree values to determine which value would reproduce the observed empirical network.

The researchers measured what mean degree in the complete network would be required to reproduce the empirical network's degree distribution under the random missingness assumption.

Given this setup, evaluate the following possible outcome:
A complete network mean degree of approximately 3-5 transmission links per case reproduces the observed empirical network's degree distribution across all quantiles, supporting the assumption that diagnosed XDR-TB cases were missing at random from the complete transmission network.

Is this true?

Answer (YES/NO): NO